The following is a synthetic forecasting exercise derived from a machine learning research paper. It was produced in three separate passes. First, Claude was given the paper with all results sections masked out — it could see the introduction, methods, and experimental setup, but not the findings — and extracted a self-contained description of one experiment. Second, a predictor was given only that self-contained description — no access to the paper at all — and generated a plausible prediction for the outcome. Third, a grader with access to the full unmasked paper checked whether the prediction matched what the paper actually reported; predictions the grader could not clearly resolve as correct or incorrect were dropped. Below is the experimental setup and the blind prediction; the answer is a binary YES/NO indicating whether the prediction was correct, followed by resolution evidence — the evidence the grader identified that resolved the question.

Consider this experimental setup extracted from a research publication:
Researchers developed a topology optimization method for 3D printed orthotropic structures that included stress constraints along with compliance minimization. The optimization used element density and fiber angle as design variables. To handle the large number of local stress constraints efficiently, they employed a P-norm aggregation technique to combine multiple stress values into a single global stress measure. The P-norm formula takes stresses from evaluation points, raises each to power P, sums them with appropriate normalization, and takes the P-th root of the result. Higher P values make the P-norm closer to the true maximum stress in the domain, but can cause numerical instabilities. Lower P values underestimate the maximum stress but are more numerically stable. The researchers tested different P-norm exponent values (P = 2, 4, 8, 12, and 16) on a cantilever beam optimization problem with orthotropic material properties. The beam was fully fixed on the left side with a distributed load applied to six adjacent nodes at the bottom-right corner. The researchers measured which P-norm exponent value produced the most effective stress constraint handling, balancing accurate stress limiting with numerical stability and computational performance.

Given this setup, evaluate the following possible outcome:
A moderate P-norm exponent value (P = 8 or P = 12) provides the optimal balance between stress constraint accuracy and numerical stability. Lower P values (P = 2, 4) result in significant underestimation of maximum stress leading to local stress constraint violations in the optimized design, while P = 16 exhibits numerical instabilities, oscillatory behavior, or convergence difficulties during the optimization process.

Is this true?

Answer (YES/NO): NO